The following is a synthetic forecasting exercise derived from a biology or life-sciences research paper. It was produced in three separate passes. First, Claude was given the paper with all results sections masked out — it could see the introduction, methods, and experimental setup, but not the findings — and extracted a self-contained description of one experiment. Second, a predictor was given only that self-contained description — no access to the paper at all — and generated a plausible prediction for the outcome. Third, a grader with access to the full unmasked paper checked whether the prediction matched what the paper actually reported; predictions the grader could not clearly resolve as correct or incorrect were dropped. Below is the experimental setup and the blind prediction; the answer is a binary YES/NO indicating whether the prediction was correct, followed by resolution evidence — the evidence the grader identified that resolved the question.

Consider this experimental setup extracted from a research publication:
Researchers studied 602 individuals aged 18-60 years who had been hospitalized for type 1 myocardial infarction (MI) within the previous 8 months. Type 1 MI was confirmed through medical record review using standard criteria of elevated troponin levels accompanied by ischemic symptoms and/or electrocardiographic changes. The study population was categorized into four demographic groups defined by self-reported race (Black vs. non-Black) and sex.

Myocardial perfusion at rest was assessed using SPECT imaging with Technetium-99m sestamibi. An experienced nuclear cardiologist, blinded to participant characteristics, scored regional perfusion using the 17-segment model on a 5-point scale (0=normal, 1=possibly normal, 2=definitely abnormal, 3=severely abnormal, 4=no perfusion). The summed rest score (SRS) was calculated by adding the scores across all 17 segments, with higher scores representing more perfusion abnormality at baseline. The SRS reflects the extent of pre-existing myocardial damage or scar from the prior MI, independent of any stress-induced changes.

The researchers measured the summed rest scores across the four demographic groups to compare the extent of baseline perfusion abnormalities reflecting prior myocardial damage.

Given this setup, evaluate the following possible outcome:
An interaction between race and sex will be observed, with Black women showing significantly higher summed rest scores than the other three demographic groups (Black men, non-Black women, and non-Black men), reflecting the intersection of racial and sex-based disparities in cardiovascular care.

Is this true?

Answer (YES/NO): NO